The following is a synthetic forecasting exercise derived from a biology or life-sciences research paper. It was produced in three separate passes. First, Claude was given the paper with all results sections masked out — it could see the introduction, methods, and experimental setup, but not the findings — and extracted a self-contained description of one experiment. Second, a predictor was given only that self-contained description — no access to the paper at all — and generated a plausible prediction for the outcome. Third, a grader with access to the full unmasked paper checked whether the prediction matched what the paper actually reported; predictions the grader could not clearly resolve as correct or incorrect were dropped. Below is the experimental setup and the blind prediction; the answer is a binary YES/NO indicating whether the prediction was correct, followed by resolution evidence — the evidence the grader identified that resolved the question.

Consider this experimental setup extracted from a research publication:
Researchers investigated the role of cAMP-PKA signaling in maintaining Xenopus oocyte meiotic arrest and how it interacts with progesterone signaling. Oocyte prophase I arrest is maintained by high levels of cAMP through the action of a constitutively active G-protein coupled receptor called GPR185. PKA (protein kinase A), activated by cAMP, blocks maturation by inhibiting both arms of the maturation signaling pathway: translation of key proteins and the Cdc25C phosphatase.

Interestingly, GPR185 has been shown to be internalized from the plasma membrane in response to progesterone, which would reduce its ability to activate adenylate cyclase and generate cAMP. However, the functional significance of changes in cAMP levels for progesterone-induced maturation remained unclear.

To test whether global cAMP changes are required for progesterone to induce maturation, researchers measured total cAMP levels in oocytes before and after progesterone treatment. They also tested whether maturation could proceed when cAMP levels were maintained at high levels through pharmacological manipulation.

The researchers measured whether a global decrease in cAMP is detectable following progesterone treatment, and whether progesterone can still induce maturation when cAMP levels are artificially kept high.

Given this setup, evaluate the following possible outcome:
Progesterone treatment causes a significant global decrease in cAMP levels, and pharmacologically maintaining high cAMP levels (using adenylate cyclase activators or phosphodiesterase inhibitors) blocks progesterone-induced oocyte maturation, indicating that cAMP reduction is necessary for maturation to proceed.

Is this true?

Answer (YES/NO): NO